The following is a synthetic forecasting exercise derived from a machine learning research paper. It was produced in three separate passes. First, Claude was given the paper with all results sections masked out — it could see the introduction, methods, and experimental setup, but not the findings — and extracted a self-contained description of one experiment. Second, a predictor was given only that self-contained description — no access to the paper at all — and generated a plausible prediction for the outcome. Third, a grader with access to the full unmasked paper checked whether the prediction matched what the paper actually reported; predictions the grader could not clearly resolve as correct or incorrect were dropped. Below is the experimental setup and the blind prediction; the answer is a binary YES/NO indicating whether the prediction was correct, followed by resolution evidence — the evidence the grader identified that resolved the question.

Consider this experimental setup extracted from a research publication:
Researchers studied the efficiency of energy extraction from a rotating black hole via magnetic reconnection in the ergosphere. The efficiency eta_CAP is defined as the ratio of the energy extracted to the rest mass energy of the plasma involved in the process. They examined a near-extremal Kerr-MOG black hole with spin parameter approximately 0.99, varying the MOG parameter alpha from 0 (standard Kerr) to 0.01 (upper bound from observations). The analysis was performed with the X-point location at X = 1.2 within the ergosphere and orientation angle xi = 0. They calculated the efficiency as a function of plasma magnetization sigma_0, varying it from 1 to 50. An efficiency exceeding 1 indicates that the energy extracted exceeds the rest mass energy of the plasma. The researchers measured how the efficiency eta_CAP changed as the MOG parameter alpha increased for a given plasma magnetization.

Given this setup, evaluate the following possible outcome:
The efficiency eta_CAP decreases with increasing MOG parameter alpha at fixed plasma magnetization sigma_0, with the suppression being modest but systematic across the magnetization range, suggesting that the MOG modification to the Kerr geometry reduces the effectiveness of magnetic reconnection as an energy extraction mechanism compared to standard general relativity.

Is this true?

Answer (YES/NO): NO